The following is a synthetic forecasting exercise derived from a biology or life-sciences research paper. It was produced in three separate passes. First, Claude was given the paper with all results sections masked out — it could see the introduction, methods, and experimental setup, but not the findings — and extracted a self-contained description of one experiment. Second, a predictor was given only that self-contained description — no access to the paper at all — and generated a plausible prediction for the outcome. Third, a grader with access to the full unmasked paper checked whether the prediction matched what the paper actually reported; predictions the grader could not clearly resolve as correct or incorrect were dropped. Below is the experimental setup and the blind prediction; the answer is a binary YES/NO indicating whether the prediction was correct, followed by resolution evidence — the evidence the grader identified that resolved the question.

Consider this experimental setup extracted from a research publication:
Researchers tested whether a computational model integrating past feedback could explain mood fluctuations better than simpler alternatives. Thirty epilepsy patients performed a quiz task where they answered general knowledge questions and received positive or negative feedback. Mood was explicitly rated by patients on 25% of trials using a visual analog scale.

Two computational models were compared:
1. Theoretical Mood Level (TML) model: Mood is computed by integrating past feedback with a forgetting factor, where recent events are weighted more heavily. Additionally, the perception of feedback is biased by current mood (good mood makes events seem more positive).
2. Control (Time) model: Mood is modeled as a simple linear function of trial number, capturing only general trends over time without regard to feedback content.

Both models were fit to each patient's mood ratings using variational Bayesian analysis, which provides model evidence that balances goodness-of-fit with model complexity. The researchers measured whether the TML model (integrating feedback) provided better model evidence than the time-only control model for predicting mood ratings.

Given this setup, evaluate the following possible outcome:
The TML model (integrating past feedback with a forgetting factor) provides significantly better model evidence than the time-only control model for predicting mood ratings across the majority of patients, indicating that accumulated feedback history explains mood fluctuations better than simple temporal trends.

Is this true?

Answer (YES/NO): YES